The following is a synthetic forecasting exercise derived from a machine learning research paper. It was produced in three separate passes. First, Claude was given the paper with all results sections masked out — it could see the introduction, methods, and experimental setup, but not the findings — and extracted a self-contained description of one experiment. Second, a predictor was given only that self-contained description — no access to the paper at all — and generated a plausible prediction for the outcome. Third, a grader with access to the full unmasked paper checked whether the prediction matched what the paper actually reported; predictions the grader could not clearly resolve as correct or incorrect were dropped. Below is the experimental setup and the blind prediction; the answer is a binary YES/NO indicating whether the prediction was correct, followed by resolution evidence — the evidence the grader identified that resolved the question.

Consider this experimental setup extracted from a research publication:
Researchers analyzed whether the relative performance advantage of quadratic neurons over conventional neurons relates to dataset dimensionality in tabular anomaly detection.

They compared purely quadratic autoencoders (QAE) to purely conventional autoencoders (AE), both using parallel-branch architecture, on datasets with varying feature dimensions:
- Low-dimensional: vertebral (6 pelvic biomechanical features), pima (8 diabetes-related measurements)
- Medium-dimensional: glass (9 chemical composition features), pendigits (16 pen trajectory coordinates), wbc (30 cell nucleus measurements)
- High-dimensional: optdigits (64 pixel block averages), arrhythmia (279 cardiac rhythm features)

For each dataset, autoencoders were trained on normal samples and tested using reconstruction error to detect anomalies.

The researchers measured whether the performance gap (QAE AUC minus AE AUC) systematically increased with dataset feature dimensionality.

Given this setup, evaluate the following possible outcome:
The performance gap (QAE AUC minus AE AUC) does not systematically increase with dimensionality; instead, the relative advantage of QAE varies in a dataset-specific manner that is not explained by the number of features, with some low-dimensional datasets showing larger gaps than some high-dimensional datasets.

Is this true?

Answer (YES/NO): YES